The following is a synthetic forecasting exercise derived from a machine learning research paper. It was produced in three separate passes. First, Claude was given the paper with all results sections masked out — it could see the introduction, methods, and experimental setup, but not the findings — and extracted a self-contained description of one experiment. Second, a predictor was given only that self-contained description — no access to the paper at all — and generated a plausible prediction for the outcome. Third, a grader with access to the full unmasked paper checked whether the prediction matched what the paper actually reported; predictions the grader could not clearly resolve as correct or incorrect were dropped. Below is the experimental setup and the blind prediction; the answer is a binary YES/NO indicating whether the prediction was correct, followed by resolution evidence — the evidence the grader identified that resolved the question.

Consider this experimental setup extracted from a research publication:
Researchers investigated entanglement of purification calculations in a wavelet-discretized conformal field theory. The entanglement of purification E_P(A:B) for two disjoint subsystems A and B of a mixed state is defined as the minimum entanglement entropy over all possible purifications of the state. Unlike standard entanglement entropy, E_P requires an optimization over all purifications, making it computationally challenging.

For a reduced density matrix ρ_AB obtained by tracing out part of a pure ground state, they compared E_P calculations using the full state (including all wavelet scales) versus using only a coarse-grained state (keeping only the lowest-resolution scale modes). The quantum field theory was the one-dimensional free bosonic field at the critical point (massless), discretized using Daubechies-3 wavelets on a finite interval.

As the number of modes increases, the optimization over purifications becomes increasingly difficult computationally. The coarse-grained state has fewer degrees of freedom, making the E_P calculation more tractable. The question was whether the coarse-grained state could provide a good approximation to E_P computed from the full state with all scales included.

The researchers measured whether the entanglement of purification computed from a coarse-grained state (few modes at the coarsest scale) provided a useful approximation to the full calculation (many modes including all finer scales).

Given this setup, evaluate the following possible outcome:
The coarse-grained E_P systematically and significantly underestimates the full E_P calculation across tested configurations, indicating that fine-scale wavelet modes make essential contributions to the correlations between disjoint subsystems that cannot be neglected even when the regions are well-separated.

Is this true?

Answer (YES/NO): NO